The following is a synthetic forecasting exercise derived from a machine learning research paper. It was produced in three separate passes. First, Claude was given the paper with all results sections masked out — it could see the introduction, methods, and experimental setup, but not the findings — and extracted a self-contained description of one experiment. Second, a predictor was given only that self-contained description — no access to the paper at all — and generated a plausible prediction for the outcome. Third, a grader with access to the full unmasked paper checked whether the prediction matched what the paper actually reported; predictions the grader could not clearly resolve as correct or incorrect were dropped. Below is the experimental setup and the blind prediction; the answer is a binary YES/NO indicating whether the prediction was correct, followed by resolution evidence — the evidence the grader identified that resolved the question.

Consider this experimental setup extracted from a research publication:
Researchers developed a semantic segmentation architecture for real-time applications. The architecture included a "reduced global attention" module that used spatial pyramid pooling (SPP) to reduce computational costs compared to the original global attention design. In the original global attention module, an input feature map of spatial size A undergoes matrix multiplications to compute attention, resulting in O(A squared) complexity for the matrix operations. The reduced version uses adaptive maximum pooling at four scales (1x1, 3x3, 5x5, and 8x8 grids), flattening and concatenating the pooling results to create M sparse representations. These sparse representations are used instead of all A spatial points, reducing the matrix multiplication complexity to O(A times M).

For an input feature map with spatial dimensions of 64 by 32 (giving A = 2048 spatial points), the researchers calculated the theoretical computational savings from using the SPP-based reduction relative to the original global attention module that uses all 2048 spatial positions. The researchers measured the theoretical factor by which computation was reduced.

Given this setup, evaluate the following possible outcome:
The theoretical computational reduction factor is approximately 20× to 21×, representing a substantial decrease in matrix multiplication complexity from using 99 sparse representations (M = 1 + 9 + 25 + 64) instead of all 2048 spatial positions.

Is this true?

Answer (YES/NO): NO